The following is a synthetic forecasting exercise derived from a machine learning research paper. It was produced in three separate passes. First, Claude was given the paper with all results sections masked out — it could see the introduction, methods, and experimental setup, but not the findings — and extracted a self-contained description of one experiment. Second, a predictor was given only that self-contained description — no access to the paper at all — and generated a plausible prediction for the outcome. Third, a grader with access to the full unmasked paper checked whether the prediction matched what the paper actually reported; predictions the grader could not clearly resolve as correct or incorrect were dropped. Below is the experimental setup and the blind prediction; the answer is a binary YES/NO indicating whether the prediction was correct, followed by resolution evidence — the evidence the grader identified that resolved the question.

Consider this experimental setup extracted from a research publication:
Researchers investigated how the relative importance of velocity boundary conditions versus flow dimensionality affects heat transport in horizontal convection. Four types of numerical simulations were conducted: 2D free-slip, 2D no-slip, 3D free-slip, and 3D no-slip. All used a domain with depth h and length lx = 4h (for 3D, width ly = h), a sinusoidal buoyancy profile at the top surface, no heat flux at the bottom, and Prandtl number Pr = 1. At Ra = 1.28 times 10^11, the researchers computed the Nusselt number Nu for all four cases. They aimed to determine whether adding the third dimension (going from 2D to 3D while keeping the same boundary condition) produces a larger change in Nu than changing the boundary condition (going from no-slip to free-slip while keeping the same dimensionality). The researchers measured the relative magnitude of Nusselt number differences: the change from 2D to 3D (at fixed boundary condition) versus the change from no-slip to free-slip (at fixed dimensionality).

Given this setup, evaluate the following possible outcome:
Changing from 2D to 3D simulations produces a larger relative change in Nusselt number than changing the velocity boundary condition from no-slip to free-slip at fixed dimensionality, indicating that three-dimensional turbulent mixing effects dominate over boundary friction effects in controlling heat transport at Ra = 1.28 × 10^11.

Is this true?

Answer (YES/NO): NO